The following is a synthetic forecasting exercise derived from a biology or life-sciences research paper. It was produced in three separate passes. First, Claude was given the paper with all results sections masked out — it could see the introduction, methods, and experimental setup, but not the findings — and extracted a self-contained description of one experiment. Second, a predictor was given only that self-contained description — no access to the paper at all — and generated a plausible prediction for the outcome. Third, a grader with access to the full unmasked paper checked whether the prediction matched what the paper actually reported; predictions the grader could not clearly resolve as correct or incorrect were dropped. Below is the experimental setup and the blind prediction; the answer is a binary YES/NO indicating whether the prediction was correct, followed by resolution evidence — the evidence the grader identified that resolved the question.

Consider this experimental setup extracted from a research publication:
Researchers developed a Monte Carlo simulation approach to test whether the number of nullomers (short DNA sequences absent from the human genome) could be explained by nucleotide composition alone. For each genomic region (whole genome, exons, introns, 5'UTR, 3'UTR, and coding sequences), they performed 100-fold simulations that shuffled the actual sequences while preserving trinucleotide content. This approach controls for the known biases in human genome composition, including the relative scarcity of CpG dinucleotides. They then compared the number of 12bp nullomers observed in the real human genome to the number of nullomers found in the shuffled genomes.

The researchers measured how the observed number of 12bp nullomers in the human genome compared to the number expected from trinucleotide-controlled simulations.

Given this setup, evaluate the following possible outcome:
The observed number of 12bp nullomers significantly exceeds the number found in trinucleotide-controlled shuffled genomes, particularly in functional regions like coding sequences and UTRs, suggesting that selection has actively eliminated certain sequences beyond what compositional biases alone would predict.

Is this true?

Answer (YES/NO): NO